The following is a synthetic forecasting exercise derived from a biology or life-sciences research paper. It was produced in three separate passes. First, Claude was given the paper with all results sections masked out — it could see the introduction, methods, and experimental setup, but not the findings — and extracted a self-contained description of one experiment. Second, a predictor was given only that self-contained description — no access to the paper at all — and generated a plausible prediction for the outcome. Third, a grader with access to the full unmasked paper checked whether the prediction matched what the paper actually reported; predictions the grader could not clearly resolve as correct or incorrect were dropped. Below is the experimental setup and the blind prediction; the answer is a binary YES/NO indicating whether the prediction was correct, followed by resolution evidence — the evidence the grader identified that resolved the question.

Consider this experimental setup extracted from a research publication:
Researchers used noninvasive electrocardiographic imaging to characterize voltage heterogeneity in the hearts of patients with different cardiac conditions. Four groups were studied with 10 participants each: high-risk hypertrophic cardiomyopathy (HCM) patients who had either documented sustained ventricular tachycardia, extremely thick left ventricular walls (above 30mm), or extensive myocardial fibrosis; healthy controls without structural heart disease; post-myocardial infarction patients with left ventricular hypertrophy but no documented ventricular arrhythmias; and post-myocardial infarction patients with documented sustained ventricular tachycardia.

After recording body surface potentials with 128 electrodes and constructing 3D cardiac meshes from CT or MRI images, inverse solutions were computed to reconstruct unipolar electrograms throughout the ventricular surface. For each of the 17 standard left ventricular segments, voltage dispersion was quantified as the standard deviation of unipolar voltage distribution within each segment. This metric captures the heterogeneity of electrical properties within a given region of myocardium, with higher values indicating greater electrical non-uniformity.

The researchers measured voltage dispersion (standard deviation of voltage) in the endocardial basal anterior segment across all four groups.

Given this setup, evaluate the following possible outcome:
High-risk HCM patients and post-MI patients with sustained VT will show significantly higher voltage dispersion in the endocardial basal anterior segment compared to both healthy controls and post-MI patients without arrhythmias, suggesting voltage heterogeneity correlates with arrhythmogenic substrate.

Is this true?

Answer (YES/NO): NO